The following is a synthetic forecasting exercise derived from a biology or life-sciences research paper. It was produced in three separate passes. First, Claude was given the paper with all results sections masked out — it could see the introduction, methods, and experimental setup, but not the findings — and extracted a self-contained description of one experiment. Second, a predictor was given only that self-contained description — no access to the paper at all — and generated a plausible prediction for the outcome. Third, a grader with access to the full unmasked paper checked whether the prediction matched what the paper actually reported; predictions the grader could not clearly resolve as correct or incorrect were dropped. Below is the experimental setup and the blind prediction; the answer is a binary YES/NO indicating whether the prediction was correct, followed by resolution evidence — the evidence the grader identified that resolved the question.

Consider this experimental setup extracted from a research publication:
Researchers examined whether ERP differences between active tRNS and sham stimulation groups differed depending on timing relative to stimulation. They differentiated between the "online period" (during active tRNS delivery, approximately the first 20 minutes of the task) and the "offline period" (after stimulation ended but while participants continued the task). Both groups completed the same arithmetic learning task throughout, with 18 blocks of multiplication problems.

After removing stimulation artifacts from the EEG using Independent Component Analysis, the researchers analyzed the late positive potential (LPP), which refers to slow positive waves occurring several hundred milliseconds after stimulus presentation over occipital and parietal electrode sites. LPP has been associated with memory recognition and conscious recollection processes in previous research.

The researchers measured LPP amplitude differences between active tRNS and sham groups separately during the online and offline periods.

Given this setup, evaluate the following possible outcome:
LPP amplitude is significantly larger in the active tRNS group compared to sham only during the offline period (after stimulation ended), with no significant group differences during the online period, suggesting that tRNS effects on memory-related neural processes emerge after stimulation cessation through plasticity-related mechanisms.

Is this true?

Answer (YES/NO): NO